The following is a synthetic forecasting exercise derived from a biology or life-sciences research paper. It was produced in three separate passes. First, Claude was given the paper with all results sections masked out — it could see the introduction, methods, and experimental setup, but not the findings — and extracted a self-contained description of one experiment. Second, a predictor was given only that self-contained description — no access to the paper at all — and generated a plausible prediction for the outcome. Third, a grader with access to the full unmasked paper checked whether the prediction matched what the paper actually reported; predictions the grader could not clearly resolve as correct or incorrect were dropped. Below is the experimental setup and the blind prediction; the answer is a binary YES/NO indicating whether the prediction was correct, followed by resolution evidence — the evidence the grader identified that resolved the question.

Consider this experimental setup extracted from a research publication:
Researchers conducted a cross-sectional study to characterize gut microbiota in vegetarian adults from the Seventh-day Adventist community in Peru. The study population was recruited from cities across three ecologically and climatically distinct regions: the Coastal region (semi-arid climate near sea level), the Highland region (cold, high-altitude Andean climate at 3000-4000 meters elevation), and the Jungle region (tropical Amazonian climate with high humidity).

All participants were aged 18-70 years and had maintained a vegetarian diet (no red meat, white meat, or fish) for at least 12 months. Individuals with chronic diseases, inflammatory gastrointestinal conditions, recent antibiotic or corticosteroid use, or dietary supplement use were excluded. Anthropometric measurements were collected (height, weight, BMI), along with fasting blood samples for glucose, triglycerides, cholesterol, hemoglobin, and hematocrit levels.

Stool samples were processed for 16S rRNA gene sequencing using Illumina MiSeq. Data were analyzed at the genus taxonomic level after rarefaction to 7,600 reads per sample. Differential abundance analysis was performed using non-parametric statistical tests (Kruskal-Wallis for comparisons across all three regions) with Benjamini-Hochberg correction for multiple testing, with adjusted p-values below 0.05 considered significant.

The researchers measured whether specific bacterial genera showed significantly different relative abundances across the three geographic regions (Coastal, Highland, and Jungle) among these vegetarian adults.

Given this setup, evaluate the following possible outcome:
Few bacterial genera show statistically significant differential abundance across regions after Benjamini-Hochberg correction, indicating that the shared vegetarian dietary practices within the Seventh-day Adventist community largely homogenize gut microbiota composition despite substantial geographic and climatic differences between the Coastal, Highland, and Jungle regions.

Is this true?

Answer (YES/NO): NO